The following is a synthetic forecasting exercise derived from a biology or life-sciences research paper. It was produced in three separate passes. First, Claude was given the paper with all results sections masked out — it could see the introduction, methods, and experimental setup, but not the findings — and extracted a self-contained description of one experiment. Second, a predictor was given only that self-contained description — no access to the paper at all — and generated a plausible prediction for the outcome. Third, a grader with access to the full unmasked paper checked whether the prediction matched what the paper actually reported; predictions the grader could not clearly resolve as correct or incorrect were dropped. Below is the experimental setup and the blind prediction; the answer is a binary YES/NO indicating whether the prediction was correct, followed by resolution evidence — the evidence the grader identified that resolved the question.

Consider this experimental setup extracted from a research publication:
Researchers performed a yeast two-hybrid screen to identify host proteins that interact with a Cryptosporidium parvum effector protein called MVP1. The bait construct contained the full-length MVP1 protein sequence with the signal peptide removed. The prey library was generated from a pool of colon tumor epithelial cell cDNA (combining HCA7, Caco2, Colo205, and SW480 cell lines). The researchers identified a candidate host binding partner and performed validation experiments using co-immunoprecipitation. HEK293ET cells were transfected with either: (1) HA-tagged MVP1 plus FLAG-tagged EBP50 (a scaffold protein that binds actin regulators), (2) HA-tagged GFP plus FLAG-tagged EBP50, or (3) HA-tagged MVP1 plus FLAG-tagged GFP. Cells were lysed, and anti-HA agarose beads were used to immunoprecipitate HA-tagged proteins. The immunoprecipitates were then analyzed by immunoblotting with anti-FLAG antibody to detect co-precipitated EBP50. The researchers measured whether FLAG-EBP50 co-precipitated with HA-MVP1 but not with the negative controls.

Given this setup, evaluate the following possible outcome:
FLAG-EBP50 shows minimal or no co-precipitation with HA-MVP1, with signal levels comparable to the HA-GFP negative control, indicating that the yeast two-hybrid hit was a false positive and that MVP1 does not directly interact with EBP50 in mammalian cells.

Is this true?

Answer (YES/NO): NO